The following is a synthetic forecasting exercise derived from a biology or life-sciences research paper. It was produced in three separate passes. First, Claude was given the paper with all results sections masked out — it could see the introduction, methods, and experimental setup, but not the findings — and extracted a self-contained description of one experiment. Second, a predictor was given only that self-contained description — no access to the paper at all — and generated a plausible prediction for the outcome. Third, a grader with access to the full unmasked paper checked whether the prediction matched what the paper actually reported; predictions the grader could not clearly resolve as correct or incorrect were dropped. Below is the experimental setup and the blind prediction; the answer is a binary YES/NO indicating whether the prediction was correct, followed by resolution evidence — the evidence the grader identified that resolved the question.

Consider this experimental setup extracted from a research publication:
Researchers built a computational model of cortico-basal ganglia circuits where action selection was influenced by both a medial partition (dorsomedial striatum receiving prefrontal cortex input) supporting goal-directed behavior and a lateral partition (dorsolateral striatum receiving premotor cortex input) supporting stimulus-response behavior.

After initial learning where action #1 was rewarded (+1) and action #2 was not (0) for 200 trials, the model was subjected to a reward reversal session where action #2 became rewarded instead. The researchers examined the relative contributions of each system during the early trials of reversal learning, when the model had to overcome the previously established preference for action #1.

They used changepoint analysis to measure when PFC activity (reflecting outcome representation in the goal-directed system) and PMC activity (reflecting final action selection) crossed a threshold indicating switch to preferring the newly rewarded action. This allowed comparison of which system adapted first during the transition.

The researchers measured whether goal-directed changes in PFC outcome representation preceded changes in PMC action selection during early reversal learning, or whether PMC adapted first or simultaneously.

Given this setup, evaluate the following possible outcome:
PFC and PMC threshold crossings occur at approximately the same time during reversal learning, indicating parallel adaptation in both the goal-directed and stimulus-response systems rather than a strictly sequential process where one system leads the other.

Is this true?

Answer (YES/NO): NO